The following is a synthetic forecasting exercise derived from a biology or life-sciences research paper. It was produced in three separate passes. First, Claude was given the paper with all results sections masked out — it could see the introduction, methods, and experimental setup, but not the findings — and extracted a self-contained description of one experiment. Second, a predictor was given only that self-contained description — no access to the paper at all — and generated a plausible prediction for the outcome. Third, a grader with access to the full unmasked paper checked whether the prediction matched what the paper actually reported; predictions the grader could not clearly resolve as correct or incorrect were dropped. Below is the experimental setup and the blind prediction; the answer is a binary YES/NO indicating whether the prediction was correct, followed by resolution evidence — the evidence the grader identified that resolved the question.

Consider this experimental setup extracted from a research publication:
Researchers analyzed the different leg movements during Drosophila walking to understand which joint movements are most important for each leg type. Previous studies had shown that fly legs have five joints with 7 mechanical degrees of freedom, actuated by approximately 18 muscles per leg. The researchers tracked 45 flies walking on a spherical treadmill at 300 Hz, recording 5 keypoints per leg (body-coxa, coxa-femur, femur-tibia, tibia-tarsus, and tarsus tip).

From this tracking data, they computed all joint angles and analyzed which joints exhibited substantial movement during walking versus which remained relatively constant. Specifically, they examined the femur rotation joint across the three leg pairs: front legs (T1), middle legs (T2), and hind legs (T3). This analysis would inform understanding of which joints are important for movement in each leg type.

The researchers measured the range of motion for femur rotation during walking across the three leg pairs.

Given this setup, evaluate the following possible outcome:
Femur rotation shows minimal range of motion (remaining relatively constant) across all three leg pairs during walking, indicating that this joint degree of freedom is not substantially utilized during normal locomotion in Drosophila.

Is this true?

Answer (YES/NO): NO